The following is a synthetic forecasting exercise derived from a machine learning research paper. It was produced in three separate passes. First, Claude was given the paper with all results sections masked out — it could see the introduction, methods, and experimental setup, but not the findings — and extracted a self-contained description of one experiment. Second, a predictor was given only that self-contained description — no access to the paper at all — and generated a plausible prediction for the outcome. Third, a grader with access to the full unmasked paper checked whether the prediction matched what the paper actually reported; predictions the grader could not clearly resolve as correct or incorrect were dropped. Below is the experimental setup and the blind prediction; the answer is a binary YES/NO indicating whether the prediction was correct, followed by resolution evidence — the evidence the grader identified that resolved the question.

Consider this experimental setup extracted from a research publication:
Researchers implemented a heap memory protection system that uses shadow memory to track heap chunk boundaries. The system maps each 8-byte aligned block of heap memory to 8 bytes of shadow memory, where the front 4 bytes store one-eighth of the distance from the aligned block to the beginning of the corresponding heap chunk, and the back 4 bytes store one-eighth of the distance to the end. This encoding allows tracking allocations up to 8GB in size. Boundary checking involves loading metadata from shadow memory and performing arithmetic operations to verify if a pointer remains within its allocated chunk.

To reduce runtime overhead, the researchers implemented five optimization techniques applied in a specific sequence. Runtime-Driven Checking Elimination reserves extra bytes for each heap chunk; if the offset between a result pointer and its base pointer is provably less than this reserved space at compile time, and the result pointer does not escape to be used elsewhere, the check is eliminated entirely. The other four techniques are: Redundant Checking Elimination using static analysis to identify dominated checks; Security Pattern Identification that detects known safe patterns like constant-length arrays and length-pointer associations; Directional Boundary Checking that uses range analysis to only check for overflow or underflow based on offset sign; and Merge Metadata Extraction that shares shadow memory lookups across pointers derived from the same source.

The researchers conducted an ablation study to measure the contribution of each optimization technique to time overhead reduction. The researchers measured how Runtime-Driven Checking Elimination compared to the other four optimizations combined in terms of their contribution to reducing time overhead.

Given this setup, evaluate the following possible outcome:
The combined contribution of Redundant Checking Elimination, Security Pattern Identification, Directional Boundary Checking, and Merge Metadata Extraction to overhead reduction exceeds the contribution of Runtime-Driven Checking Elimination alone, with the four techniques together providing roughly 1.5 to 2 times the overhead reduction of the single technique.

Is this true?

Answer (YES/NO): NO